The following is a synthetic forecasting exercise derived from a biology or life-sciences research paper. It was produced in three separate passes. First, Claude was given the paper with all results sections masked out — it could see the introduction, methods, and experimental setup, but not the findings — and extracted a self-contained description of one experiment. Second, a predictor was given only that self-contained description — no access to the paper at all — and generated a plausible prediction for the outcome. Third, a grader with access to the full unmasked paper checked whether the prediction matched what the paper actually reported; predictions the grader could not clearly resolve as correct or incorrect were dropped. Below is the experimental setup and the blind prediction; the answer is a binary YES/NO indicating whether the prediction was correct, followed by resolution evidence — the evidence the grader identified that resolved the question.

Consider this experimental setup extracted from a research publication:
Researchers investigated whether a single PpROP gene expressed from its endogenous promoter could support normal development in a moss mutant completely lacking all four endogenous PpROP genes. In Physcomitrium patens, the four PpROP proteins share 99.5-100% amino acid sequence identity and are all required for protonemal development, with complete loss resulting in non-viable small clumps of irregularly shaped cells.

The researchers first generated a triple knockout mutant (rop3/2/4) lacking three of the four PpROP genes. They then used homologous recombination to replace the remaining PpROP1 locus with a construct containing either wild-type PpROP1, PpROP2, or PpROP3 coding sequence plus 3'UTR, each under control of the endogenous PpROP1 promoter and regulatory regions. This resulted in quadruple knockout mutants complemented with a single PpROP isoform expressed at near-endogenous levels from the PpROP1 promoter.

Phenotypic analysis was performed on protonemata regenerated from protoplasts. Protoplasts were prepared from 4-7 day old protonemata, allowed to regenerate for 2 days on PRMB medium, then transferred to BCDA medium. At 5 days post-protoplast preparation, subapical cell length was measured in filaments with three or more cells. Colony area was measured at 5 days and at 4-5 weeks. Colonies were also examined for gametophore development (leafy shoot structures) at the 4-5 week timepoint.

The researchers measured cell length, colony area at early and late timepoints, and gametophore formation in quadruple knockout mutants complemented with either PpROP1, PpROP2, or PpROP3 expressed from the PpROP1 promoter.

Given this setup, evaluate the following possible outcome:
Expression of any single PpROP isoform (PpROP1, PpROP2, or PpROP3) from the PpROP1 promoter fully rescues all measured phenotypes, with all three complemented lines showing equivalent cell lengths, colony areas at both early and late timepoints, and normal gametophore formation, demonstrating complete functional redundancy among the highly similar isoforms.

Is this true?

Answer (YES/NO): NO